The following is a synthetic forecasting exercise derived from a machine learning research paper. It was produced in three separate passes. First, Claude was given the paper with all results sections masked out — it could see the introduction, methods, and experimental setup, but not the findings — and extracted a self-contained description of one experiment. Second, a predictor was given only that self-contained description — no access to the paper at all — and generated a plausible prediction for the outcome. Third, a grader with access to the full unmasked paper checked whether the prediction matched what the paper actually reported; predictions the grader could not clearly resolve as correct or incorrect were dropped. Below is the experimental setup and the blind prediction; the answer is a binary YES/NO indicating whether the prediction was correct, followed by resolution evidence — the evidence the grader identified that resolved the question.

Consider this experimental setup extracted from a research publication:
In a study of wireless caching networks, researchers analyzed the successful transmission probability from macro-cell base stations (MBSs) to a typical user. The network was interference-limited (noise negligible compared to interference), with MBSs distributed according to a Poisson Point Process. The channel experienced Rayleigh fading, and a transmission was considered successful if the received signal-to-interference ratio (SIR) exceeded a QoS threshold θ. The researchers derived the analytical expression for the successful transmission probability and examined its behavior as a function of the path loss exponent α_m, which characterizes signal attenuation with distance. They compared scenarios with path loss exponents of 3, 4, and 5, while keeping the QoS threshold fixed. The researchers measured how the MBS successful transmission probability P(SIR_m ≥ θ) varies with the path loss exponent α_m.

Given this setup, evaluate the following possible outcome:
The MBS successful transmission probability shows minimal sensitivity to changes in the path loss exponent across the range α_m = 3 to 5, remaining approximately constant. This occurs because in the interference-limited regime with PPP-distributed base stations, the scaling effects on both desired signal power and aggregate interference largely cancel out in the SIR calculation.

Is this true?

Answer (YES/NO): NO